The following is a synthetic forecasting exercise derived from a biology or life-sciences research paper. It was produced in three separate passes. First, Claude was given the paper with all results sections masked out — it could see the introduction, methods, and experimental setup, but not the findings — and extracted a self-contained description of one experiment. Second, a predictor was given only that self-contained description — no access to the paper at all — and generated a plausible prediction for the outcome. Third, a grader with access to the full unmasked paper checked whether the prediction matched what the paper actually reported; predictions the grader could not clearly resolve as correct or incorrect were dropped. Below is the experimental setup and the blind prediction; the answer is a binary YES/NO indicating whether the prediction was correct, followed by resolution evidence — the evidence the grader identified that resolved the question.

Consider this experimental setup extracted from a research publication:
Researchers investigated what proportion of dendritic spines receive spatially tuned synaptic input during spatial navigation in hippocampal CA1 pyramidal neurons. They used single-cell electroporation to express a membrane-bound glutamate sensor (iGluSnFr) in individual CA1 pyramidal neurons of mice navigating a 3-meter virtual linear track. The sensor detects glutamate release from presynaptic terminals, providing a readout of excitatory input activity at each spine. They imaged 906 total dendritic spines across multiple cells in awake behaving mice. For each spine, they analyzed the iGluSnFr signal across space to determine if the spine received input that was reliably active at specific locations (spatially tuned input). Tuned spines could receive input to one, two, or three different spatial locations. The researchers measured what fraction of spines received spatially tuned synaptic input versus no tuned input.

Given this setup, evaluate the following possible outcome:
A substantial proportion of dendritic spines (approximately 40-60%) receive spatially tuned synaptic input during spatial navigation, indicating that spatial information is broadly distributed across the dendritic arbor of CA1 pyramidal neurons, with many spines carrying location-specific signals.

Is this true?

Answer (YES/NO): YES